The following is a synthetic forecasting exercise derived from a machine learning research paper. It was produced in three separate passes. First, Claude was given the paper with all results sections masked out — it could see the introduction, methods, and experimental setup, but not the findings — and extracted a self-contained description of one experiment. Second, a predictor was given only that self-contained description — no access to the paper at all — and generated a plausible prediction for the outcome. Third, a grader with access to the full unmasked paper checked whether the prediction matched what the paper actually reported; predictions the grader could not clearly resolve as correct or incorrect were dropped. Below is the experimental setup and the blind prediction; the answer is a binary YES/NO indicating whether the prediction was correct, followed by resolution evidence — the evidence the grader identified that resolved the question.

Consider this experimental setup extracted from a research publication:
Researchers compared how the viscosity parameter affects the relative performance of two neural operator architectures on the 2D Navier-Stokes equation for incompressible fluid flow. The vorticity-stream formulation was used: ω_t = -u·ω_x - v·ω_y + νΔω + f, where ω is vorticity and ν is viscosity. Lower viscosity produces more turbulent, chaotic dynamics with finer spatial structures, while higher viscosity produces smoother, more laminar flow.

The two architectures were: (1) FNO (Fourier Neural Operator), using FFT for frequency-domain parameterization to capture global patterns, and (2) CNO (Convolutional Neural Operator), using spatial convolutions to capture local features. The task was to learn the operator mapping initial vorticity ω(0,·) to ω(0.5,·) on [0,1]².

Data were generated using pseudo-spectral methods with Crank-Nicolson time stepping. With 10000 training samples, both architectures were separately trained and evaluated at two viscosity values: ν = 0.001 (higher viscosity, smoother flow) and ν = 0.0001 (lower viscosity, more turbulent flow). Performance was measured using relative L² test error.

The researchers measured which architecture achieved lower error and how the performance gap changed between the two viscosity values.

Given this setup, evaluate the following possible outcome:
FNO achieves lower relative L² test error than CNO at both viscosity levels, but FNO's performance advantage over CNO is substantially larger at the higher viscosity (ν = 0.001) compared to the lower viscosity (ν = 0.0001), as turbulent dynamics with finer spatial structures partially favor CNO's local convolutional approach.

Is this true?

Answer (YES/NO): NO